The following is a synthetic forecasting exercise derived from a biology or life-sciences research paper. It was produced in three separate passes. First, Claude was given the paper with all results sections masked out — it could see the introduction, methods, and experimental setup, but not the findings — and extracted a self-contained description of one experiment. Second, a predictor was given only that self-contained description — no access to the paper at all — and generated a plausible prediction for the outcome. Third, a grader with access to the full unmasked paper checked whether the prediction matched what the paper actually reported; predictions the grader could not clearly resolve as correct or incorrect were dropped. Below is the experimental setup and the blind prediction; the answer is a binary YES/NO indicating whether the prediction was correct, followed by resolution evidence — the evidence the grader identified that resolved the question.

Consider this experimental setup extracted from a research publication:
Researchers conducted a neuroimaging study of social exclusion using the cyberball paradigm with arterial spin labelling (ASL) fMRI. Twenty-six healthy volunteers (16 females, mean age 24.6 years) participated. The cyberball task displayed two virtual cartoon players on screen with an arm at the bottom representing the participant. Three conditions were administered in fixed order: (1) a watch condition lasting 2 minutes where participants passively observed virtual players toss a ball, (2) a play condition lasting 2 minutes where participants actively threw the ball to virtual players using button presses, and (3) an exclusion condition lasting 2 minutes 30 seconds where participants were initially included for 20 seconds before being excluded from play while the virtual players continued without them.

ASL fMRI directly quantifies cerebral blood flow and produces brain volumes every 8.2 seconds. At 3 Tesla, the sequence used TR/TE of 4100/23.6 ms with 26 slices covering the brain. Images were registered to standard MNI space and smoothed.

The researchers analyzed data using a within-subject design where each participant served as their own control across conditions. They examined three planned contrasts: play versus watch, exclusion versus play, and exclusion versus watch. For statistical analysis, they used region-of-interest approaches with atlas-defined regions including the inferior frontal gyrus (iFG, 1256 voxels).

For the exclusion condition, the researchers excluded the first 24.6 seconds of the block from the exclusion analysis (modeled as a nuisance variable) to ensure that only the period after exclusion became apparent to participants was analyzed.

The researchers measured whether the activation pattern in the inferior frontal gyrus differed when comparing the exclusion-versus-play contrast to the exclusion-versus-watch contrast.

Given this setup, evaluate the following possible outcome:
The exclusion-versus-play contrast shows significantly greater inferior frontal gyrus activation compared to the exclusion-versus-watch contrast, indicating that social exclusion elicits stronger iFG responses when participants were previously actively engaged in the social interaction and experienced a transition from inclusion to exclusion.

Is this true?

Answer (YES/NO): NO